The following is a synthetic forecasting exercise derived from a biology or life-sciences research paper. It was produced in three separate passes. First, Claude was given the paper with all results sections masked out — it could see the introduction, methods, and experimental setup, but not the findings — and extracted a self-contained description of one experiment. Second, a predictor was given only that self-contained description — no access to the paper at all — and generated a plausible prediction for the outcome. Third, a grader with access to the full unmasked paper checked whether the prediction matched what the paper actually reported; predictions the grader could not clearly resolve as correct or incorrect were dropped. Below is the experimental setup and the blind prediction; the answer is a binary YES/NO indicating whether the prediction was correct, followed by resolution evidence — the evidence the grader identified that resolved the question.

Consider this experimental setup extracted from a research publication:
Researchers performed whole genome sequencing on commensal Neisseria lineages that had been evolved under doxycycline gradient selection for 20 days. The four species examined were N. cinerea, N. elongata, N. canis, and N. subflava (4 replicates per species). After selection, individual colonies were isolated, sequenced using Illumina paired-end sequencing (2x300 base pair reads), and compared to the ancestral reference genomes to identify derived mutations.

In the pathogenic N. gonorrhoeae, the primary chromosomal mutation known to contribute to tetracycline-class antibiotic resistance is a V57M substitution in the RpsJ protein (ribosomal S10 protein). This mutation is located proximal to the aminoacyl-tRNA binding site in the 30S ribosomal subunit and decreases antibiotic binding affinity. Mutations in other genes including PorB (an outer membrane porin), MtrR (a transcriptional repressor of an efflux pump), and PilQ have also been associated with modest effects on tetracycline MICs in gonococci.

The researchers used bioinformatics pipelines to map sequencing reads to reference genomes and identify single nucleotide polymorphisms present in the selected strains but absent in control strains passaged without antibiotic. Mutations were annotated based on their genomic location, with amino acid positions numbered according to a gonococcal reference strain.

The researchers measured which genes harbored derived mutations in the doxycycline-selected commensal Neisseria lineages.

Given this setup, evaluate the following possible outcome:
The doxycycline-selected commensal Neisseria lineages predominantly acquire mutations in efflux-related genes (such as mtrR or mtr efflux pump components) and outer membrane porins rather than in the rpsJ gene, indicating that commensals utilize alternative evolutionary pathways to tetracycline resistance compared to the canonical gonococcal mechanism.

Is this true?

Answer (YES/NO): NO